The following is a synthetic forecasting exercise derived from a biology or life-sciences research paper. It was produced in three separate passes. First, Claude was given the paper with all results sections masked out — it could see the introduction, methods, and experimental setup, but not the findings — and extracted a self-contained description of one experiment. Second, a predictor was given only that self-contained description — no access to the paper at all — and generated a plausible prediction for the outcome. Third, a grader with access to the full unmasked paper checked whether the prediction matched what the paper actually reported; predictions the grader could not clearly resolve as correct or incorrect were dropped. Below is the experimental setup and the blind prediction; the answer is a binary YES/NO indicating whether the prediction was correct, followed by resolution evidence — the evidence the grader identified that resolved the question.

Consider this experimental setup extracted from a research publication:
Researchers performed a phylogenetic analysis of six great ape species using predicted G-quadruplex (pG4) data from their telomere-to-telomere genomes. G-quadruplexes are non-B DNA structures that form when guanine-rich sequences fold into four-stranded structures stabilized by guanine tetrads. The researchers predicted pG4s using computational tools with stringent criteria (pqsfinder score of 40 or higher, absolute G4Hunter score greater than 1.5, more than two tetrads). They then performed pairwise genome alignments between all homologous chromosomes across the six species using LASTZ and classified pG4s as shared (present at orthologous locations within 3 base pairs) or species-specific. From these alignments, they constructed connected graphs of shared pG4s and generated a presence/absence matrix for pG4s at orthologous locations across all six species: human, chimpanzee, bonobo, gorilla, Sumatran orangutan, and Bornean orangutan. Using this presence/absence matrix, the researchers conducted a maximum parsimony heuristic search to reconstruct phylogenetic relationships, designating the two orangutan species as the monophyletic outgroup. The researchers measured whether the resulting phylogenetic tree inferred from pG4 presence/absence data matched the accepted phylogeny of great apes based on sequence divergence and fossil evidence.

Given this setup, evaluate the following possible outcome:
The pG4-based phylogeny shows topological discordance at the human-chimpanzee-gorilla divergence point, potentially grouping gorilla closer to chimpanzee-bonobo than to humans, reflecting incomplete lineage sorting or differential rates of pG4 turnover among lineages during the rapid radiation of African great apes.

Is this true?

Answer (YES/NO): NO